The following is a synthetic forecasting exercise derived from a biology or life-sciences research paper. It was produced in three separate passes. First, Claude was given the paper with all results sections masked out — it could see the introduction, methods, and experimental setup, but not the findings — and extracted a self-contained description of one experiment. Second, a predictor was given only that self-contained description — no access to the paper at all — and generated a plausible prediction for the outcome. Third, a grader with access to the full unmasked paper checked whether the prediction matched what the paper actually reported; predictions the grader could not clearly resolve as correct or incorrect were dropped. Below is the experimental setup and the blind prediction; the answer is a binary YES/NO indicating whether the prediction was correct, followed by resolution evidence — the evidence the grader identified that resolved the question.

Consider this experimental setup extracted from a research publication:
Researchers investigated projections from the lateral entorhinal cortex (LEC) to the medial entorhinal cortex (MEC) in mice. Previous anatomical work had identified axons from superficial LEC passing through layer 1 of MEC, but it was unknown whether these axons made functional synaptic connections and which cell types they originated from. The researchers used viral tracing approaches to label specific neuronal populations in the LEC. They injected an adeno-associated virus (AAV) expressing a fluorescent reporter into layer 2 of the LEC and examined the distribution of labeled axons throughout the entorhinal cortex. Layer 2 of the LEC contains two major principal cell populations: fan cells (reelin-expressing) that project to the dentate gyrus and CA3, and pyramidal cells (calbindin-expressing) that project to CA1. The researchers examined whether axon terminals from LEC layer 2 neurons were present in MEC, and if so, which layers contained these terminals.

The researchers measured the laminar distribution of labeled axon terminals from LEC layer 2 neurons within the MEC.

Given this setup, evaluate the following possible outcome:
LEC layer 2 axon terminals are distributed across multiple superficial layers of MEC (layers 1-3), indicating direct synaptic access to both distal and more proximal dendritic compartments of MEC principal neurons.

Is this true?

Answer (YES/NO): NO